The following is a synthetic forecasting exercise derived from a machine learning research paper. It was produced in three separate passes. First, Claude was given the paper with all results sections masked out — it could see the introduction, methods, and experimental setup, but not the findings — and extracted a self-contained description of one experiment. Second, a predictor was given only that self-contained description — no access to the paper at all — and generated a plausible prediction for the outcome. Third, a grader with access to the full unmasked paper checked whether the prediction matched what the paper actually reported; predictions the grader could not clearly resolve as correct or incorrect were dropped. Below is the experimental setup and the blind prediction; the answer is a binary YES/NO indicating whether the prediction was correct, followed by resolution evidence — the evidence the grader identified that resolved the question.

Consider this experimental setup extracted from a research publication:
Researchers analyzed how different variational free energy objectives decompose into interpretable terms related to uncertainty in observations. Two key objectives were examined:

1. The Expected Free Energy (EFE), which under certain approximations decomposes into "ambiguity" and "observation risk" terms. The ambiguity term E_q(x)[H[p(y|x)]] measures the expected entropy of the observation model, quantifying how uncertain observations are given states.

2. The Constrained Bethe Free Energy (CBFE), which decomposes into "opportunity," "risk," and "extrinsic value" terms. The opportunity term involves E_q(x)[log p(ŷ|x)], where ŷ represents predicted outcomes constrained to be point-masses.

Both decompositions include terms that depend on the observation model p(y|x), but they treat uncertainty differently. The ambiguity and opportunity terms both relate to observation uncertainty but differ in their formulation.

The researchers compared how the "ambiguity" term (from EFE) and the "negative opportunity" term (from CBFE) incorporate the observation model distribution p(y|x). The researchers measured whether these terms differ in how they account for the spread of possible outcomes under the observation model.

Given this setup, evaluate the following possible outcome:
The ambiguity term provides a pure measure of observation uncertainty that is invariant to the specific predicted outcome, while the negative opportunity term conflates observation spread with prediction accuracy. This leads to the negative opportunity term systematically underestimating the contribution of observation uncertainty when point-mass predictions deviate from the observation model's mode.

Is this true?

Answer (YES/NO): NO